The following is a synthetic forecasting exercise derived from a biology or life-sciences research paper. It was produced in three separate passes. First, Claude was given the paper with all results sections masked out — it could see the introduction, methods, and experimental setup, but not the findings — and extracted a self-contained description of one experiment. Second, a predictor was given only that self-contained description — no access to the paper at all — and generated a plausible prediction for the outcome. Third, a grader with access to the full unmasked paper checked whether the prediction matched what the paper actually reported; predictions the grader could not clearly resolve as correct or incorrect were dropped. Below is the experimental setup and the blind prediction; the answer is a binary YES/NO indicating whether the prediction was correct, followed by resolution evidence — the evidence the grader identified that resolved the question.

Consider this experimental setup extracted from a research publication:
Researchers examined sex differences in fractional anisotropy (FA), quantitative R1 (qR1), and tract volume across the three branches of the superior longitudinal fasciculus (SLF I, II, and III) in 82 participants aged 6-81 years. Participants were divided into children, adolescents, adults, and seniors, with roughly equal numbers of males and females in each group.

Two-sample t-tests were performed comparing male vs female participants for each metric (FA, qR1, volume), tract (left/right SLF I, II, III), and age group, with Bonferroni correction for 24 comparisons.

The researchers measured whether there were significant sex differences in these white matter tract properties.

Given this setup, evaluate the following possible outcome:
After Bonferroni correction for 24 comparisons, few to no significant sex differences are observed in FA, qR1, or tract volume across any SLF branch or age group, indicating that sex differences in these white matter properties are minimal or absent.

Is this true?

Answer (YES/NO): YES